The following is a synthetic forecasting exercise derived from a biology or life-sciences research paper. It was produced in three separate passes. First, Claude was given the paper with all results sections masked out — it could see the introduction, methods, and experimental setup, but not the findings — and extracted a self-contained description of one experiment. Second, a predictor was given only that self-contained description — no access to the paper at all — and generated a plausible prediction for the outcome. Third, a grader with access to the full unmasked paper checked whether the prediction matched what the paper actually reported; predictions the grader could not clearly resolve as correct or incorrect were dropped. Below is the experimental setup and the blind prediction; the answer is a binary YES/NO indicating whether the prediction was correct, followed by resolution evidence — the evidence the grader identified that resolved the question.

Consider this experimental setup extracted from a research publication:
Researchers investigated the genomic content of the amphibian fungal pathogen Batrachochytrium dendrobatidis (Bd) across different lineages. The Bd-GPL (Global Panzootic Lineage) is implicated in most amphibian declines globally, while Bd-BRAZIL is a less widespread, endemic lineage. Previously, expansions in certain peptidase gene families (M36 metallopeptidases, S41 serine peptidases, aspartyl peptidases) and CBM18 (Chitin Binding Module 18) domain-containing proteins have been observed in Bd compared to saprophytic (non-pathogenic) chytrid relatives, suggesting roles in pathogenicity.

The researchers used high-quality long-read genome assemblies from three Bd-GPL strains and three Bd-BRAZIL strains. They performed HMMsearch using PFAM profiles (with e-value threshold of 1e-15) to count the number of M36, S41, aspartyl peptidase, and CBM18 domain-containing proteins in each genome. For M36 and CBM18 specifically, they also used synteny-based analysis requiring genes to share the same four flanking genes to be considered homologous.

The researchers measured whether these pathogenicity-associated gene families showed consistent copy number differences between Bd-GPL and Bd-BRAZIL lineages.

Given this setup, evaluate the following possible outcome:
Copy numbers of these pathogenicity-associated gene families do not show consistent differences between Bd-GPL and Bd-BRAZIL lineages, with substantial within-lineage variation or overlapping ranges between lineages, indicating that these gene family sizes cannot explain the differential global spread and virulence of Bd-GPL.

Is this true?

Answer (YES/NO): YES